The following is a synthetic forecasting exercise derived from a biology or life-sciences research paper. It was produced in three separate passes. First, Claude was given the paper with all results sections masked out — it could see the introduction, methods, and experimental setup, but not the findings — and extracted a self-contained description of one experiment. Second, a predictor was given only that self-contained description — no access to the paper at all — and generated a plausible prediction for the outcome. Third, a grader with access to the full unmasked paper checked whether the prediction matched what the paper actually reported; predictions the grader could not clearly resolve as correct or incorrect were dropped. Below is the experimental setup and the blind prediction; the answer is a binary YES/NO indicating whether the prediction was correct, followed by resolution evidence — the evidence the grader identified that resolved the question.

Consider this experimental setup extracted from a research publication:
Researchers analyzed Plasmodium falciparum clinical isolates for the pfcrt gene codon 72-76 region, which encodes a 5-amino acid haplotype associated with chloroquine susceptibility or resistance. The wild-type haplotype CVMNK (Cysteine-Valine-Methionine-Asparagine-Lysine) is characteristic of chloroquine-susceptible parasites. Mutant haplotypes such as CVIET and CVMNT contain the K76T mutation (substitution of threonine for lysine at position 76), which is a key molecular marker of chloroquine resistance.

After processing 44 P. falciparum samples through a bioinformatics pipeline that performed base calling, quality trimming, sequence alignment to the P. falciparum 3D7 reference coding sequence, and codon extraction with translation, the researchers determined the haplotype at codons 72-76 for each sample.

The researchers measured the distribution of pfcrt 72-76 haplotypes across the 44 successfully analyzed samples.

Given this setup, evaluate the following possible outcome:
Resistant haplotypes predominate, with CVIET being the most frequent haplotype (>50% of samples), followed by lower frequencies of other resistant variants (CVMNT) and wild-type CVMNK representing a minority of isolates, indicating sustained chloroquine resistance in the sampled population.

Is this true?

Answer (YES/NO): NO